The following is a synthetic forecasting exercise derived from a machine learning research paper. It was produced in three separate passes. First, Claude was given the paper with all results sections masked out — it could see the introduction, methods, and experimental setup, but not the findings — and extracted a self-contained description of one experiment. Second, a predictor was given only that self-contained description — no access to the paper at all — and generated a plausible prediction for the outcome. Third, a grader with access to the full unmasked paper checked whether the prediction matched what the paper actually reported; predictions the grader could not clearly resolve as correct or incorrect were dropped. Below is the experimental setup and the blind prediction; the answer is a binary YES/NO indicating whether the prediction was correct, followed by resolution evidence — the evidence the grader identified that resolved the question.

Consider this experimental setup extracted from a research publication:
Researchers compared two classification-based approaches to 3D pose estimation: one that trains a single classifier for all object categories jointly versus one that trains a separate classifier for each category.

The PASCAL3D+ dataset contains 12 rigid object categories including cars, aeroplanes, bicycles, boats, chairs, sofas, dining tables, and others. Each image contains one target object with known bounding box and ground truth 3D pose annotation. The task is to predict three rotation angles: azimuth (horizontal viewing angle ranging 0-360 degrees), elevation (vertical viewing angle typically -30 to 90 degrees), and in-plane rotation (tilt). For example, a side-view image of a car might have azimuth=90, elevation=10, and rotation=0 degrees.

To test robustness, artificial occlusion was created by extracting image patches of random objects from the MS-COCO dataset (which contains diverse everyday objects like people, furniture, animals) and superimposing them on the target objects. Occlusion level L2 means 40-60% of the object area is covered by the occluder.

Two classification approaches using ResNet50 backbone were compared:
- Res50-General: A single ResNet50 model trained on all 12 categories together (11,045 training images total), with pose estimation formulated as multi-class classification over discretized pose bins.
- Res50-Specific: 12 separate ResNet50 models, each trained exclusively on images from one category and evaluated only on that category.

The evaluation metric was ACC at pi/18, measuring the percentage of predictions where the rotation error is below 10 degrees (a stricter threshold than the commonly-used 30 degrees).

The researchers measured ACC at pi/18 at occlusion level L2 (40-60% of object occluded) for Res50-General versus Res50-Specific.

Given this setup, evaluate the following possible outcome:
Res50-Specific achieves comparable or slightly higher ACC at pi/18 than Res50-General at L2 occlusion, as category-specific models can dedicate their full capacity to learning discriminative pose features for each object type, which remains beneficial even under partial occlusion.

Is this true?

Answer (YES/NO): YES